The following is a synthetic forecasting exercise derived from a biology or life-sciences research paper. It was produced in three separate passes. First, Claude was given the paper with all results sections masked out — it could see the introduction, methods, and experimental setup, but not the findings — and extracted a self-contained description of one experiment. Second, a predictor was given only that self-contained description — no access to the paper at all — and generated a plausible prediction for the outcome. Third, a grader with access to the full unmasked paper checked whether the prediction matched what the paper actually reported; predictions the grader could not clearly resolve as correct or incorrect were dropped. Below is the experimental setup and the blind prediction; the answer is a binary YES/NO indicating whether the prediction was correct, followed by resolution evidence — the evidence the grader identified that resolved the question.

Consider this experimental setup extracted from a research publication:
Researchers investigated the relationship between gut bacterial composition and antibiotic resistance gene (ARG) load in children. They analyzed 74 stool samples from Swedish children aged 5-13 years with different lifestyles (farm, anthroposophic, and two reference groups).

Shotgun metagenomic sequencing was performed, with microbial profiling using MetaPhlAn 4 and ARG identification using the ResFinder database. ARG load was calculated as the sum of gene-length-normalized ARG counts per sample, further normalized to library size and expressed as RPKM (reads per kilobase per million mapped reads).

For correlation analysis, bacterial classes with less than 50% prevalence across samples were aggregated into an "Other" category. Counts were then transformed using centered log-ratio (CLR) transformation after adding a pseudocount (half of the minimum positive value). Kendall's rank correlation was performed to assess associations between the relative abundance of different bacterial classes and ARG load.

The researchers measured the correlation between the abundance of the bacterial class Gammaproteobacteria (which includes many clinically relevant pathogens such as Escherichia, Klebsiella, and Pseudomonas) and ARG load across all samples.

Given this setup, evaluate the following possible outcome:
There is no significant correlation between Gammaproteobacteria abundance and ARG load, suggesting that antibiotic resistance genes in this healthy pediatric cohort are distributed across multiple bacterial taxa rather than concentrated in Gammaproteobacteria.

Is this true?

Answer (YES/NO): YES